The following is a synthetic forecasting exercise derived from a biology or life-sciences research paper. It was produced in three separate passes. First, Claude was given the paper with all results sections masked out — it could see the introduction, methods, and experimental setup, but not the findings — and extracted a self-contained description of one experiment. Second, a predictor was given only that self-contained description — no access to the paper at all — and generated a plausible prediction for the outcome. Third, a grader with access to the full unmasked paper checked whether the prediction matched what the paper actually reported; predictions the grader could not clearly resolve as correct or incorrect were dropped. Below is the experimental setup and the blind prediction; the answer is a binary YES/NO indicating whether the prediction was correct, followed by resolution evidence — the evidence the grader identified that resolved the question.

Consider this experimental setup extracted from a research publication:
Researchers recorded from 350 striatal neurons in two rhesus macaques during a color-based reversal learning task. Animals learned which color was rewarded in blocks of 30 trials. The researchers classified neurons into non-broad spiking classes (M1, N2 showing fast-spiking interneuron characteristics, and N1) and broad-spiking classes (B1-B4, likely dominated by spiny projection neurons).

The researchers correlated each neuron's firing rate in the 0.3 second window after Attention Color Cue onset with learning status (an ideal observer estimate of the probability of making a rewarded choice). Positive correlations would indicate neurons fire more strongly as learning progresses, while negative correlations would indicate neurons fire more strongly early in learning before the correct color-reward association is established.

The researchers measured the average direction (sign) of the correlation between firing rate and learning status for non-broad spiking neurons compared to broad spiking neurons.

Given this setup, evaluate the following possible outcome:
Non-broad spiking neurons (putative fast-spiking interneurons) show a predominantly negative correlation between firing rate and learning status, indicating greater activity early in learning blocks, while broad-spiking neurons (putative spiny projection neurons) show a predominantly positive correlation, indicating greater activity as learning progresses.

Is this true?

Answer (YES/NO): NO